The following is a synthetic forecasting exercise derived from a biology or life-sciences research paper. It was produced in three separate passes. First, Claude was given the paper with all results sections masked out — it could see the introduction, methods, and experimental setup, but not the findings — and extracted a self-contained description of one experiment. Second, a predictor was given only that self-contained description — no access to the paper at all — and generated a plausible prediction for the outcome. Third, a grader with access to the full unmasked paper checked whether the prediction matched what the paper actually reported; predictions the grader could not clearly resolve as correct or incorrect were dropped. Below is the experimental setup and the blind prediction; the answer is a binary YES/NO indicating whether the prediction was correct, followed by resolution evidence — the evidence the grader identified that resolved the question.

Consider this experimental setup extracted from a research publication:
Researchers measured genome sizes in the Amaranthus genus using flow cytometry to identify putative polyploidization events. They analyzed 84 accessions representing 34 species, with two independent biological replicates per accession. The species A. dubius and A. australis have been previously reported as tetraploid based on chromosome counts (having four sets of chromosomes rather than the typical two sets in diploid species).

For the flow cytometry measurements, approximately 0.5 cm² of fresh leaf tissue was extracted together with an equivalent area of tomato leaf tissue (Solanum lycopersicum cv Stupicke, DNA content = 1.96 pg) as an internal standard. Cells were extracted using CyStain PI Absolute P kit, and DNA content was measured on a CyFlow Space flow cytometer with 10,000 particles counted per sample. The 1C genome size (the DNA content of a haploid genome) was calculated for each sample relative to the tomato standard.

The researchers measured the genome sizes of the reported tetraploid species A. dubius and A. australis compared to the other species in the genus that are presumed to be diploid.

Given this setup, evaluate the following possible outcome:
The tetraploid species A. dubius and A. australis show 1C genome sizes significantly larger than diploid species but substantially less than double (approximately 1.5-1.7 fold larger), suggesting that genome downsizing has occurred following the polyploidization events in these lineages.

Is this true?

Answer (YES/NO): NO